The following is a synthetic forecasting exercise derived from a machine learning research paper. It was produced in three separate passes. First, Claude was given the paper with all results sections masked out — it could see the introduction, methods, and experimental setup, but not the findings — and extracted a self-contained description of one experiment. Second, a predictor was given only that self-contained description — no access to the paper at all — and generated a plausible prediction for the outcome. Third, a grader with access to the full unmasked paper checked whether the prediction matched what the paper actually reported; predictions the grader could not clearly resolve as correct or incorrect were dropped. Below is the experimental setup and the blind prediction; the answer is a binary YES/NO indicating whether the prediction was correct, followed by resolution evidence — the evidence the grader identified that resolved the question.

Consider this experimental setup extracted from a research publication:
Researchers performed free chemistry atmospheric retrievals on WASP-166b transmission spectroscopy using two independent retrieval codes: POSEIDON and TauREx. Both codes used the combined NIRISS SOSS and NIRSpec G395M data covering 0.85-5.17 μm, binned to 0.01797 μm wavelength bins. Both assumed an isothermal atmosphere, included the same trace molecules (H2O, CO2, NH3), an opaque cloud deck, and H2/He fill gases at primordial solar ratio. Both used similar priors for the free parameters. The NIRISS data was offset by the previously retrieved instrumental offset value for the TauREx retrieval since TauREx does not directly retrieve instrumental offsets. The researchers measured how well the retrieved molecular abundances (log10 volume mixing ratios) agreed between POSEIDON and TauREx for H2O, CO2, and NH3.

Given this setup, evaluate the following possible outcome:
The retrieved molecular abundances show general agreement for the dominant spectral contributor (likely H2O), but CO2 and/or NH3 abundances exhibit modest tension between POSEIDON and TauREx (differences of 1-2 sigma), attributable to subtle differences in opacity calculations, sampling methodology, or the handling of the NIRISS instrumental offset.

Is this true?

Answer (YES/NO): NO